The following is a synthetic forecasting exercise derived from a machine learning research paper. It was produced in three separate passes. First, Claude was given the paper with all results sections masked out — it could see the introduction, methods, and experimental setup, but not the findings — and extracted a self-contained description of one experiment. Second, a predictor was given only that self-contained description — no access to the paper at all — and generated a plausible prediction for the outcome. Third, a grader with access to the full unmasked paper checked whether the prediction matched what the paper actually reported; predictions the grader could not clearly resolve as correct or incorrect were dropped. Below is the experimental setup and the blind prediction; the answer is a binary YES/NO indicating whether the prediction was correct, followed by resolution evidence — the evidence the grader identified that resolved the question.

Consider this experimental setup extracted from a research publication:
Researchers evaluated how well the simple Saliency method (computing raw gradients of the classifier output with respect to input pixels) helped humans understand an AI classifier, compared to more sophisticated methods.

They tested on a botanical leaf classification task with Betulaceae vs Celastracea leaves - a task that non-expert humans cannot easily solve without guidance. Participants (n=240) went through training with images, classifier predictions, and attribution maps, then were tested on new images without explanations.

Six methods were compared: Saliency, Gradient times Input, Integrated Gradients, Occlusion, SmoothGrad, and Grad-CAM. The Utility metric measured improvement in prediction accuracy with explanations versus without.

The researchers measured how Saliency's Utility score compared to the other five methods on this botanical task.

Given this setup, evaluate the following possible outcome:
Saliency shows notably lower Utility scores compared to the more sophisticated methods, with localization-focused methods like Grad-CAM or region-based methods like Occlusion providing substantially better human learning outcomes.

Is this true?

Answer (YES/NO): NO